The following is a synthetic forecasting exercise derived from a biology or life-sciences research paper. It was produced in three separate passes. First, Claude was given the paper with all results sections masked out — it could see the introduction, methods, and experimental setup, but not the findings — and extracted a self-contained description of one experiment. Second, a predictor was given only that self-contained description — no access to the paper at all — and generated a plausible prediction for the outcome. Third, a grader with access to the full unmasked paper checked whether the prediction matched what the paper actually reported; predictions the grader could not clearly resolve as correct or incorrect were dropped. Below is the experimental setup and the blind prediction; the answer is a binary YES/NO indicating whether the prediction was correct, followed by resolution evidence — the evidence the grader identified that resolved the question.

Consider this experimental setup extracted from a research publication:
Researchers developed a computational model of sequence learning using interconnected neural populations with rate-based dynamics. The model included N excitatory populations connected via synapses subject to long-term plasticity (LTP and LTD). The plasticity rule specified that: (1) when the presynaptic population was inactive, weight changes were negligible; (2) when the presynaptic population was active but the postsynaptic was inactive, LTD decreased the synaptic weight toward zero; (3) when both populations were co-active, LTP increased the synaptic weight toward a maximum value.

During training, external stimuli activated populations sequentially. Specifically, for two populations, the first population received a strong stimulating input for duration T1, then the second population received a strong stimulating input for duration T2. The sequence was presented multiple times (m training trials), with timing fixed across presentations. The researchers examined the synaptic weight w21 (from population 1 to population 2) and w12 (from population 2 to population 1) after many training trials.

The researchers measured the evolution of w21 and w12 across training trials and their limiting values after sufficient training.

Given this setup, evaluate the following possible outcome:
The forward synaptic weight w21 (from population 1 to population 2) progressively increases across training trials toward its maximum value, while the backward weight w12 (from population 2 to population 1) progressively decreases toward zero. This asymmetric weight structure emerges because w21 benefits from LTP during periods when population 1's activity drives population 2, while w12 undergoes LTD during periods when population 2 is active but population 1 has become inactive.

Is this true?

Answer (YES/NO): NO